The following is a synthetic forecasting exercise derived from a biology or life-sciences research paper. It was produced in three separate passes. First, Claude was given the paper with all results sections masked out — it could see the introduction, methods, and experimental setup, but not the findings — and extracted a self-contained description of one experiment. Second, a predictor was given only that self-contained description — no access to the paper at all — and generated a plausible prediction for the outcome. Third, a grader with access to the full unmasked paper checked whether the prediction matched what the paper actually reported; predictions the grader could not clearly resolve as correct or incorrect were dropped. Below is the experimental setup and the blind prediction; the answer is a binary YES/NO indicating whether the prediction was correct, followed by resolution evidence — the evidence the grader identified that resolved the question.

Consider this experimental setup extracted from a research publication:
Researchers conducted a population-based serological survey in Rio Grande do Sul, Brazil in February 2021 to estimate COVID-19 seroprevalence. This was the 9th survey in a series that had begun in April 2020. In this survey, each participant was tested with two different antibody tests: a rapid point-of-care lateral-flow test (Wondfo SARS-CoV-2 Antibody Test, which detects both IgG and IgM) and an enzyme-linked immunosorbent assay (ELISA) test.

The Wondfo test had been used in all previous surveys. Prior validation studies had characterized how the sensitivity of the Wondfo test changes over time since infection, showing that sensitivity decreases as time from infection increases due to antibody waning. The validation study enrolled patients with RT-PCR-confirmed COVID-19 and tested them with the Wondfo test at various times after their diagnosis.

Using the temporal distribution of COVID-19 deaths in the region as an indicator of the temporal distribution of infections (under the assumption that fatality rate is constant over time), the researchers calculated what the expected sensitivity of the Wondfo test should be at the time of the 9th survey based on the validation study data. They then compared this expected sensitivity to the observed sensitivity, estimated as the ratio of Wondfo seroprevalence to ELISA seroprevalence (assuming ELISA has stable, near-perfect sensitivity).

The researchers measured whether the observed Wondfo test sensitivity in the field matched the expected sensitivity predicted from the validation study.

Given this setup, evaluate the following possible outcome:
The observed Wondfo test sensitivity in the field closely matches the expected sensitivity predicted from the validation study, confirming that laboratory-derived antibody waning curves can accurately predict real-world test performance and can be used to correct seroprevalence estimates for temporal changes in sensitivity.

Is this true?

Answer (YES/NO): NO